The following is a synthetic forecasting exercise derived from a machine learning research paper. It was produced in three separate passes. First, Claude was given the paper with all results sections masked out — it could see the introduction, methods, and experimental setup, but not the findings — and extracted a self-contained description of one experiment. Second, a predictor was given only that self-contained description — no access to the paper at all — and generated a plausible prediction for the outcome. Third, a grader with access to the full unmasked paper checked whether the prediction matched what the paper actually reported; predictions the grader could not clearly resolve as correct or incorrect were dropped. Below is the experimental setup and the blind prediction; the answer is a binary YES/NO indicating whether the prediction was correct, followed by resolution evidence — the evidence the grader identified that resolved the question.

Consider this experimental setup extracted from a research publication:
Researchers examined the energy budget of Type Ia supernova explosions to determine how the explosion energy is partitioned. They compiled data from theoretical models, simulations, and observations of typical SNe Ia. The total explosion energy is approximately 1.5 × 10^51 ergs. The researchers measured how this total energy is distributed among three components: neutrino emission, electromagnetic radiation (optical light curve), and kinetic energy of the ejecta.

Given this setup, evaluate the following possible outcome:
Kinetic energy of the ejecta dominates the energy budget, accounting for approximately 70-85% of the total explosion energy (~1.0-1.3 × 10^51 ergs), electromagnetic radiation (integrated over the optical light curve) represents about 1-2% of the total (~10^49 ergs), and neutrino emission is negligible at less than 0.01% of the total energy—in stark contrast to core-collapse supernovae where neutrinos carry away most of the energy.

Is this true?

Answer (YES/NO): NO